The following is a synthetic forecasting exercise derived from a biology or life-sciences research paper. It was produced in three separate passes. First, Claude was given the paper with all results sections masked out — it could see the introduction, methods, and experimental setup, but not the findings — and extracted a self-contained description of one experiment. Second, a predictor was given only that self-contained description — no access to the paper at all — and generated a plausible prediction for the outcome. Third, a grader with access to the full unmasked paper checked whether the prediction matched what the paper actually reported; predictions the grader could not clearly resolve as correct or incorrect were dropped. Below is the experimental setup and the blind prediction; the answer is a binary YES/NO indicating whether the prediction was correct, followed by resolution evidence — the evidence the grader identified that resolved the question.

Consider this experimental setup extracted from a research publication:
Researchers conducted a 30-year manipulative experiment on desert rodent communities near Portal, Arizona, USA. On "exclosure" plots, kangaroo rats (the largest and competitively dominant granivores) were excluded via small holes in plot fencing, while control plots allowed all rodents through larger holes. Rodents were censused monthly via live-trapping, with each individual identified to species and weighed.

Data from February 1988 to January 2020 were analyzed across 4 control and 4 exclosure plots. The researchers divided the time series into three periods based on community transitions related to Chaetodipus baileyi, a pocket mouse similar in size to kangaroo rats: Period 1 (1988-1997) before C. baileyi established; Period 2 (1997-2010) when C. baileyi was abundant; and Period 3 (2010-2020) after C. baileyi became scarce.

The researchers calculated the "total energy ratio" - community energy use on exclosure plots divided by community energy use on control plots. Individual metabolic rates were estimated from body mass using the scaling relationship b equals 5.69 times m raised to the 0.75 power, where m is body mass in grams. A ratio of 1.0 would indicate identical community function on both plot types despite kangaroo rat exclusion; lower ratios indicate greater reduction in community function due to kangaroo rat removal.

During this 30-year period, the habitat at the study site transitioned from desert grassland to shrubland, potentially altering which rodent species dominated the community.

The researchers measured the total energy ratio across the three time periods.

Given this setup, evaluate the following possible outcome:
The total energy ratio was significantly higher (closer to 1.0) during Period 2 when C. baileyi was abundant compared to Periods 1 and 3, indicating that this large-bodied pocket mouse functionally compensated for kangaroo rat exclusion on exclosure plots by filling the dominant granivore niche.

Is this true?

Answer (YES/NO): YES